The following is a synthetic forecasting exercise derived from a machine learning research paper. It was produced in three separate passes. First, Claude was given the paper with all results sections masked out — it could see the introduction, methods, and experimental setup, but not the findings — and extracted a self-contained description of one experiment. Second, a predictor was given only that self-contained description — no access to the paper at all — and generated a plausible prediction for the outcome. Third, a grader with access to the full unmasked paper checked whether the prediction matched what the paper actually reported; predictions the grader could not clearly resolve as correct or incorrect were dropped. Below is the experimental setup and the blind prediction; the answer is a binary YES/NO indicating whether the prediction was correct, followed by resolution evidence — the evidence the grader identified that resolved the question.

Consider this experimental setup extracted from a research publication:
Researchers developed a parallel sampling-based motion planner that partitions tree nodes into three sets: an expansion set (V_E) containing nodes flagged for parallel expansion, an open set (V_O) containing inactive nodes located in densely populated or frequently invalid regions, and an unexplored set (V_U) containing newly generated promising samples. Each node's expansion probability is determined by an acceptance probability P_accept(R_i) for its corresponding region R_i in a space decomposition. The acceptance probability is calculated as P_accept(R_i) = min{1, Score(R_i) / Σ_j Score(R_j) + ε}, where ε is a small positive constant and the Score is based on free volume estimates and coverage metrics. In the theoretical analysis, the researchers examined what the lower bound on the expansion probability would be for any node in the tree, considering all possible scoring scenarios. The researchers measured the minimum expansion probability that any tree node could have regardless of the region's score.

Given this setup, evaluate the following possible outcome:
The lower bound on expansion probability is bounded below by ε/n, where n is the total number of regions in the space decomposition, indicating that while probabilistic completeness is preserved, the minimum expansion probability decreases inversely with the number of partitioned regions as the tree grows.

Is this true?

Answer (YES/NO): NO